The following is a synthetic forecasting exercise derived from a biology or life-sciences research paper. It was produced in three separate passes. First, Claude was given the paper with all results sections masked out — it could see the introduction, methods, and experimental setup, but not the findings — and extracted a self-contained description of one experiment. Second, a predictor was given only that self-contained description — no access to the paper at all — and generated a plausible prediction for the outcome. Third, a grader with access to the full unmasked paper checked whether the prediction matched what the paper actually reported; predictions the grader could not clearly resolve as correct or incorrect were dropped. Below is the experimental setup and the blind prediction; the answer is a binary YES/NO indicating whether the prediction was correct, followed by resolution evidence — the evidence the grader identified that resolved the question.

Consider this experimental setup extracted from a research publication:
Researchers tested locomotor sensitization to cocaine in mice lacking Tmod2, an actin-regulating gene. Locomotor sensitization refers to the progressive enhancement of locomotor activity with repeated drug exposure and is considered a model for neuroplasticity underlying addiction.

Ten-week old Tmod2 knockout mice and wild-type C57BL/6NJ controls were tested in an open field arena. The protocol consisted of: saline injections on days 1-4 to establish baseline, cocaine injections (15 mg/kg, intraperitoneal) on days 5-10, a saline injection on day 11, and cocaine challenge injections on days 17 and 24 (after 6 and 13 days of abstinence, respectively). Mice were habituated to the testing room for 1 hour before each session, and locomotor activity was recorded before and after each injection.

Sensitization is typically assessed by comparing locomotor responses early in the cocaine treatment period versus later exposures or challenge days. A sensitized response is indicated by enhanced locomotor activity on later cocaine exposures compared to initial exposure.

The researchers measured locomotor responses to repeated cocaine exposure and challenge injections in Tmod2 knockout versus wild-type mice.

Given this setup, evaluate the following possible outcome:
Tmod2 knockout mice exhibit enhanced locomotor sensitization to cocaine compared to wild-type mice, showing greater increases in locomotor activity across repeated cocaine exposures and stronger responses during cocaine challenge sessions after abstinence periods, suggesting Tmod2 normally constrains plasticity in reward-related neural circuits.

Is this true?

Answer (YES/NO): NO